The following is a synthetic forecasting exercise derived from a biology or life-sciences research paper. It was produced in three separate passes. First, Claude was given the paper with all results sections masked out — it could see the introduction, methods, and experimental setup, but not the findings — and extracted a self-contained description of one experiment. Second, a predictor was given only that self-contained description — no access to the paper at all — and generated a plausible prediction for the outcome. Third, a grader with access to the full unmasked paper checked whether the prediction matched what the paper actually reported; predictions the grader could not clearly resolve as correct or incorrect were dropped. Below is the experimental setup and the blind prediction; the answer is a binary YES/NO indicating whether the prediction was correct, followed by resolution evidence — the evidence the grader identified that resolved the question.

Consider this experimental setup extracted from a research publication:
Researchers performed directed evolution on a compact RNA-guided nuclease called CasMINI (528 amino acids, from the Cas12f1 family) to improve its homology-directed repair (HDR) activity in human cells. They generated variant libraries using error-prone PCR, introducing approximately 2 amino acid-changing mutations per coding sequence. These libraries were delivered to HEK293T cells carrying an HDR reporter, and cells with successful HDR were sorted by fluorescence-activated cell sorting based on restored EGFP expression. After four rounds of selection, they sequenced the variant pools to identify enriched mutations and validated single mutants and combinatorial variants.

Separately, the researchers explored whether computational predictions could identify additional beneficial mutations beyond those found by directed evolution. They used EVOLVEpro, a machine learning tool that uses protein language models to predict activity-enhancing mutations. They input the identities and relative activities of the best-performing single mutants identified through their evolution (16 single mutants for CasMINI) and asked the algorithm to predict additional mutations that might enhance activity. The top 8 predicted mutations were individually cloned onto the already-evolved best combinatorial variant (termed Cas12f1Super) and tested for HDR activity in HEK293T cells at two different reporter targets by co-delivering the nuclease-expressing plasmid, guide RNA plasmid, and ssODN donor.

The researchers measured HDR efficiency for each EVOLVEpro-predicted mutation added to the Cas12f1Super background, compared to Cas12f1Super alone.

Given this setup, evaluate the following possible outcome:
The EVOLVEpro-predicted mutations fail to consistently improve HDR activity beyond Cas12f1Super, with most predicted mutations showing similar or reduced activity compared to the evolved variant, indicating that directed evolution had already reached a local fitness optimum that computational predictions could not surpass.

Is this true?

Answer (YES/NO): YES